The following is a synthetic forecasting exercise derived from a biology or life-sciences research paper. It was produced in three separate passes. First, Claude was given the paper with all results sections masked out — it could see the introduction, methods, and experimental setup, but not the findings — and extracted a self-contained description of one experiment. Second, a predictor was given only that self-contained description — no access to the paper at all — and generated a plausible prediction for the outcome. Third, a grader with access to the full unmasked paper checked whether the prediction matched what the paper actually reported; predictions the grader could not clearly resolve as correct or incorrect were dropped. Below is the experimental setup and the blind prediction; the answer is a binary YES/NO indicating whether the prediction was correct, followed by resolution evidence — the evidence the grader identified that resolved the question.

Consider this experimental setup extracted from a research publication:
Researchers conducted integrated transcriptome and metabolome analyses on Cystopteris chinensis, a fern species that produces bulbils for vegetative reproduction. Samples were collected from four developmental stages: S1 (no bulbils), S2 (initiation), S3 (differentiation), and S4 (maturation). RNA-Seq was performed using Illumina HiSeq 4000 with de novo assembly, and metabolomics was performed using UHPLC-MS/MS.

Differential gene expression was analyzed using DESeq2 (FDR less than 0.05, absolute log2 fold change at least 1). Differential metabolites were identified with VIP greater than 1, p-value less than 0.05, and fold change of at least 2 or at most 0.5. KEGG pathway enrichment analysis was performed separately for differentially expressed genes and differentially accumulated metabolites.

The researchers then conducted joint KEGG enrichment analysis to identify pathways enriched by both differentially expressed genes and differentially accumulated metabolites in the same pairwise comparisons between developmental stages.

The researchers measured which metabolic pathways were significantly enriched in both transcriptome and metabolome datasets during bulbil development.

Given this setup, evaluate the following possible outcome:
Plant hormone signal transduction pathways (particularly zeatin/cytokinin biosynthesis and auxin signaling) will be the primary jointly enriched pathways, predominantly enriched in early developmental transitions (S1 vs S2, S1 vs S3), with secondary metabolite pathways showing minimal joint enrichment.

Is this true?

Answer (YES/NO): NO